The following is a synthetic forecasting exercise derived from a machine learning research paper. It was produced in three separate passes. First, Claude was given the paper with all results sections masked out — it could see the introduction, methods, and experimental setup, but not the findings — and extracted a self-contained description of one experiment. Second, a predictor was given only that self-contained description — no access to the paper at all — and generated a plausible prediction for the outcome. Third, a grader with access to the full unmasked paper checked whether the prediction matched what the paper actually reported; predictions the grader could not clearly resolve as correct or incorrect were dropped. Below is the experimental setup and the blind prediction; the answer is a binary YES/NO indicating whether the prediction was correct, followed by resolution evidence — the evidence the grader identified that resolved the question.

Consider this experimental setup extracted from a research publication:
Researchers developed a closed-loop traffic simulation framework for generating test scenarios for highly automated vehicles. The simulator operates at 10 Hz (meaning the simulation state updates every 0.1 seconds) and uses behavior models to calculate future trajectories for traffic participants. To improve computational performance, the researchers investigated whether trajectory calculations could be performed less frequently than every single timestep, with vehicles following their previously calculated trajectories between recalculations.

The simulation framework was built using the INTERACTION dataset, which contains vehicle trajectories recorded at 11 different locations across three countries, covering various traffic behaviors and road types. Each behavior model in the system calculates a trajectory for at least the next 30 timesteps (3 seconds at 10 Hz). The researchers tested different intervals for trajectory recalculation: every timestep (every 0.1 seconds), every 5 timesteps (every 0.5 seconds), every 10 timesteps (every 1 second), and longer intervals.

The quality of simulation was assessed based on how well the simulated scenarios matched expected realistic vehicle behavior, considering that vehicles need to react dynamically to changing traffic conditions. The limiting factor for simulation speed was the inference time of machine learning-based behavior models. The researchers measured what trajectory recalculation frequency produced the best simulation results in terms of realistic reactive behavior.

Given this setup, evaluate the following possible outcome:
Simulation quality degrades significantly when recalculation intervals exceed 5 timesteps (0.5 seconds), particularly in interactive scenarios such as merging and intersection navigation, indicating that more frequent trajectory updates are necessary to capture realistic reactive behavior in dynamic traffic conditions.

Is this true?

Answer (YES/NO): NO